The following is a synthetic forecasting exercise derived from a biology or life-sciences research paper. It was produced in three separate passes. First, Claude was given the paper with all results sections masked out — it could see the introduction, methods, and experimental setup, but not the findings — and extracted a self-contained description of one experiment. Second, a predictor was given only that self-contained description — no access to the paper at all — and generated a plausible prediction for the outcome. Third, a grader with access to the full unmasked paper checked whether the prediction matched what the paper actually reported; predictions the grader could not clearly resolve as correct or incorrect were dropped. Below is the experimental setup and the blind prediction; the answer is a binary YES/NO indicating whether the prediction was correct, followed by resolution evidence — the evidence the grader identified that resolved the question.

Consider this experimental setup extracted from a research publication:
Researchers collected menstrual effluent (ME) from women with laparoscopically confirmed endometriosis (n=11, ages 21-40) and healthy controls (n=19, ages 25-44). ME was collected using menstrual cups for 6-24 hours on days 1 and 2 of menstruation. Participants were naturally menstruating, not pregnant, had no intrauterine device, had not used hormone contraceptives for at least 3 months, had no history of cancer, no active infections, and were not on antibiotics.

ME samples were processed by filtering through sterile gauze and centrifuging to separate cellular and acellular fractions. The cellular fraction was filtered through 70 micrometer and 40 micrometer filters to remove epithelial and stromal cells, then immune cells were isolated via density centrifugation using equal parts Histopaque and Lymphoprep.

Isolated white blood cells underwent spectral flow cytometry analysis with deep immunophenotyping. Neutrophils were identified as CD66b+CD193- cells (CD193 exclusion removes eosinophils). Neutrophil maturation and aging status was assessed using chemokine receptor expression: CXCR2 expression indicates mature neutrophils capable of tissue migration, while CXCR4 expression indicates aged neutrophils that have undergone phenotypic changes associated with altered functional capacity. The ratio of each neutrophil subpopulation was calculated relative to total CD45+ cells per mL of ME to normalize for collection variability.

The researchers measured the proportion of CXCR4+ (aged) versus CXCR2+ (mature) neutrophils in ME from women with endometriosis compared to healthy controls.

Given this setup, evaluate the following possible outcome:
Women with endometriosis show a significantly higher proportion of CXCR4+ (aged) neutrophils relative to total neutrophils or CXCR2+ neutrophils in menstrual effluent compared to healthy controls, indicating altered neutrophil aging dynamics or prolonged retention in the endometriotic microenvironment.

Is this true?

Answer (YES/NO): YES